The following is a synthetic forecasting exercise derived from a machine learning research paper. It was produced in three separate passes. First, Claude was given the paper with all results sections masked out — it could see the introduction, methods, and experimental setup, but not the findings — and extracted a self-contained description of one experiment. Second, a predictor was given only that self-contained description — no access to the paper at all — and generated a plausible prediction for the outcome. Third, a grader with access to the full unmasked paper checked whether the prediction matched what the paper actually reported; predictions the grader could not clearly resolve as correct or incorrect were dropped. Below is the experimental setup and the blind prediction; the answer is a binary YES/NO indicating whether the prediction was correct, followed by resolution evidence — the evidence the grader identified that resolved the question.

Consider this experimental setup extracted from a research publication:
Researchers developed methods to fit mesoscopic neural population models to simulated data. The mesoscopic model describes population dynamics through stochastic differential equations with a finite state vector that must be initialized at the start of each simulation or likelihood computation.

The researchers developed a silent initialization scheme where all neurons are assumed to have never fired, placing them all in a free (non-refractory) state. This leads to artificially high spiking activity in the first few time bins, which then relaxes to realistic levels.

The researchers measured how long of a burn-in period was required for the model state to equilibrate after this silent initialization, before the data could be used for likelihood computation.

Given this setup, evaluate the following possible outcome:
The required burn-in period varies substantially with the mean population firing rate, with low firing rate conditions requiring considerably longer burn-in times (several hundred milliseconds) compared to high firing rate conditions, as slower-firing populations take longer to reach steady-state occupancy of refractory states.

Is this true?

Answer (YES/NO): NO